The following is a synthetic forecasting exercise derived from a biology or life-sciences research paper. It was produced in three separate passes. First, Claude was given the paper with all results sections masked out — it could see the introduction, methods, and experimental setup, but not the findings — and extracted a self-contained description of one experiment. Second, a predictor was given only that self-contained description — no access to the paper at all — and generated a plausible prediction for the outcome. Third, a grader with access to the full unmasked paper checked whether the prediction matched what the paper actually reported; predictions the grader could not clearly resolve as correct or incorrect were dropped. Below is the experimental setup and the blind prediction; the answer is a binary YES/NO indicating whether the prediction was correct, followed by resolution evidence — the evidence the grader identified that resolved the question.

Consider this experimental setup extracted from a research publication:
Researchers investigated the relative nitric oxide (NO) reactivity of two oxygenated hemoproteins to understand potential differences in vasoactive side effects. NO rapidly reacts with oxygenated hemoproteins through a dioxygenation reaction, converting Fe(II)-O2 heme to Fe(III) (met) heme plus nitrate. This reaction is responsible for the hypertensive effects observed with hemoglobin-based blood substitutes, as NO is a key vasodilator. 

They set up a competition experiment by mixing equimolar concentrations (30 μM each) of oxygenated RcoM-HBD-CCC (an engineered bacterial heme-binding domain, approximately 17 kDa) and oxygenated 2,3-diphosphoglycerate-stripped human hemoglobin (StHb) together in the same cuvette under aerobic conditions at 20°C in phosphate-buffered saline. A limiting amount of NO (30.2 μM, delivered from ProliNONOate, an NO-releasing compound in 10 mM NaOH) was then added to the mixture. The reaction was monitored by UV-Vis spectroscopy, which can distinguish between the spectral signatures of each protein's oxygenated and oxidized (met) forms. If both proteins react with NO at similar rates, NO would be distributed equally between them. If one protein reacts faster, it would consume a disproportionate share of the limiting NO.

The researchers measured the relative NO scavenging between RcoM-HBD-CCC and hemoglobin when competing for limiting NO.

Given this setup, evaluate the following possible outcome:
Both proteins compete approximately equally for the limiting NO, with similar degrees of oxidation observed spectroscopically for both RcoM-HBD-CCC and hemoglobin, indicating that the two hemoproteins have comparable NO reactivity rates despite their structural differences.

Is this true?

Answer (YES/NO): NO